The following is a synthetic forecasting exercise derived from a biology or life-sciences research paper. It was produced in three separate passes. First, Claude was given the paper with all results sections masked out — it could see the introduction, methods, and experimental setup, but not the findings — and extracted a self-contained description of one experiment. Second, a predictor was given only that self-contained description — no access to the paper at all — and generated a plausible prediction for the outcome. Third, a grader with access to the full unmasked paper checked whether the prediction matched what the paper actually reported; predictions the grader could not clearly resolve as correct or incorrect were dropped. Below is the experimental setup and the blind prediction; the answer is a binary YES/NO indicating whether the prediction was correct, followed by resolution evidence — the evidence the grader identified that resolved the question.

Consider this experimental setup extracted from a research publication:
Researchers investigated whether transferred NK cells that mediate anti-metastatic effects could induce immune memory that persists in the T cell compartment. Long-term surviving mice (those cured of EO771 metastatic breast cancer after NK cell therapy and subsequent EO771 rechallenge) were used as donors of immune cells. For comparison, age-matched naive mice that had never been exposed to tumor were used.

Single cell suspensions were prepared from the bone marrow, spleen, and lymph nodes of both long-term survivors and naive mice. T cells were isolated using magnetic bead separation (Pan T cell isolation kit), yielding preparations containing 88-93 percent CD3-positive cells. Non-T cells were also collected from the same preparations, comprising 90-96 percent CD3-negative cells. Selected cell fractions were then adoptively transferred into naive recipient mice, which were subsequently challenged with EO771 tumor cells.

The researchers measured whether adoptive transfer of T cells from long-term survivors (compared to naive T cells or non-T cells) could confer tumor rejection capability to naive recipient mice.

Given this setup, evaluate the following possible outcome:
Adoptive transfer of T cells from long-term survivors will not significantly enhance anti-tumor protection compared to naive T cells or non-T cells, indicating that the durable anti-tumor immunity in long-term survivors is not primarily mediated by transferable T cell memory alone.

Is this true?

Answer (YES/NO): NO